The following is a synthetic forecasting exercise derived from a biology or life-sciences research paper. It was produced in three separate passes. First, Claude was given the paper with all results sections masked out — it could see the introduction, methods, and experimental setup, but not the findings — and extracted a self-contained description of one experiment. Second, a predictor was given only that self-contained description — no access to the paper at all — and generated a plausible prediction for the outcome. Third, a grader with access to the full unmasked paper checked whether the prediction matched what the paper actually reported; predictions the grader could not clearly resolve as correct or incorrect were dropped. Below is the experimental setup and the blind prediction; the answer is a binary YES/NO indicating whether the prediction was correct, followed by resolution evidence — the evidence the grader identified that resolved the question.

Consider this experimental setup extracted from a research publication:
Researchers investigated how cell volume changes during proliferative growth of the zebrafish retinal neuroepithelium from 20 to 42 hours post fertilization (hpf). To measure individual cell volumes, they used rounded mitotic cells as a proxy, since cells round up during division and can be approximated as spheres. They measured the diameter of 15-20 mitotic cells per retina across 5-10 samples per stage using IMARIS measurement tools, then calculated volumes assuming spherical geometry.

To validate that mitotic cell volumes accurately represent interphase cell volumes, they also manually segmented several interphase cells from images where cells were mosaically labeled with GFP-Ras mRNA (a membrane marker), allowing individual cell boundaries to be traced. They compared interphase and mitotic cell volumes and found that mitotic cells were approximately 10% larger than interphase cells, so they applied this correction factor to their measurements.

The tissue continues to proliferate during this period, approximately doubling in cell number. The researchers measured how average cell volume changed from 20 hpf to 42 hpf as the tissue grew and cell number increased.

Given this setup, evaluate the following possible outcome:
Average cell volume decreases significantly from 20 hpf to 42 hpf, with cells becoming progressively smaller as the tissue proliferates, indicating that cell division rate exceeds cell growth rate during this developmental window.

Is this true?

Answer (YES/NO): YES